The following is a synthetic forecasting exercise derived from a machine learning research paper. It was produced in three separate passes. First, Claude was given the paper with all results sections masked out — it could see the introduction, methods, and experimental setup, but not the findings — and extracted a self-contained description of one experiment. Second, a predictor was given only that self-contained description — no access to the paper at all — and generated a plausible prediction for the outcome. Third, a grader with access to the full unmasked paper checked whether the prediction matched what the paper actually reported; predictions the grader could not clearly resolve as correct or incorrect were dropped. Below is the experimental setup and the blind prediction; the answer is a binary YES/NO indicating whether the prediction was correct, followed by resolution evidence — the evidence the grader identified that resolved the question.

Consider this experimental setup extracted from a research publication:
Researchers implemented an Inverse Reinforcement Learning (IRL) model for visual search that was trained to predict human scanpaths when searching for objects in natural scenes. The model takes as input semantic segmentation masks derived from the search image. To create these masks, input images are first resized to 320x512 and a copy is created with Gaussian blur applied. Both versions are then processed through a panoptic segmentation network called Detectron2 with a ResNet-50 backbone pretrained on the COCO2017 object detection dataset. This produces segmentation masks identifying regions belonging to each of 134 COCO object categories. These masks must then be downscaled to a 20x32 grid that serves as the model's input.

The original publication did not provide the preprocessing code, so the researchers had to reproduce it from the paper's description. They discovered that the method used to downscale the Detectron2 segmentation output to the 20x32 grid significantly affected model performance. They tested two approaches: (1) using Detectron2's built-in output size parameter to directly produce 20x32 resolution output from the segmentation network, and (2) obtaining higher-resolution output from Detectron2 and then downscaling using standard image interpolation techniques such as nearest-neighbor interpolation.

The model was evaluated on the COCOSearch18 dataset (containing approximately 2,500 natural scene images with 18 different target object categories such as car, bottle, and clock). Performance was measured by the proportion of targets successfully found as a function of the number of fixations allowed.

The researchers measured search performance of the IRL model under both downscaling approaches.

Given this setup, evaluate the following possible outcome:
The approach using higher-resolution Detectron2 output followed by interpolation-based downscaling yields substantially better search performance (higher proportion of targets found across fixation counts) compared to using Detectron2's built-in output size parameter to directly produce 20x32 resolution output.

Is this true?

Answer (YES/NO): YES